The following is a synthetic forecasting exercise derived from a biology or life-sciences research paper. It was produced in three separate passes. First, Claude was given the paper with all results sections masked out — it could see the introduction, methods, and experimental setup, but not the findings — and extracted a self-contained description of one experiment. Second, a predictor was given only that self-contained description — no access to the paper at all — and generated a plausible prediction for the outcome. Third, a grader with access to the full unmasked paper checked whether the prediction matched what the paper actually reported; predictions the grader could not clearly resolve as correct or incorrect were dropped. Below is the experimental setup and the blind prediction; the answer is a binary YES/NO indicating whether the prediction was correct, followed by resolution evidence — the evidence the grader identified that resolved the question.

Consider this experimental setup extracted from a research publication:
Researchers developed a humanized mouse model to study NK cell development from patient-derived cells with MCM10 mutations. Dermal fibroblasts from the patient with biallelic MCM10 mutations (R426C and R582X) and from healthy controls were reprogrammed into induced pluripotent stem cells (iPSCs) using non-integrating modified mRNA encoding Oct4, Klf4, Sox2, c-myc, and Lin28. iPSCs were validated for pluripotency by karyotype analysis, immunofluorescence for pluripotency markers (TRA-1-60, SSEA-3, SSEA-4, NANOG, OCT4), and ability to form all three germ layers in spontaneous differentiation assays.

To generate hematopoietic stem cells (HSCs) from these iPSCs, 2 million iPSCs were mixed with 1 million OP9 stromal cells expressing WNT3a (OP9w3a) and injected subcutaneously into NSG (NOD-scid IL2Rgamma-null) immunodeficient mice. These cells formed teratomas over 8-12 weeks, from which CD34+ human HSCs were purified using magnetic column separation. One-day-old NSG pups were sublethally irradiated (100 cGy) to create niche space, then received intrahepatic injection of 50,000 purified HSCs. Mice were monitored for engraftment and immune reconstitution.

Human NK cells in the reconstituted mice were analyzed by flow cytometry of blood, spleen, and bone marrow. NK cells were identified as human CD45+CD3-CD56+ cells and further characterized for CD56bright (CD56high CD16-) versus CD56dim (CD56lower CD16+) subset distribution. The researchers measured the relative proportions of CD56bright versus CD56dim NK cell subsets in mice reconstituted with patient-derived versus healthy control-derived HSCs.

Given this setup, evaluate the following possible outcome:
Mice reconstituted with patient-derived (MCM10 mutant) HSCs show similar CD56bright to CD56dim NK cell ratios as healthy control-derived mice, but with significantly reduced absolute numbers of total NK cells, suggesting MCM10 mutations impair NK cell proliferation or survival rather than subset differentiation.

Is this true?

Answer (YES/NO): NO